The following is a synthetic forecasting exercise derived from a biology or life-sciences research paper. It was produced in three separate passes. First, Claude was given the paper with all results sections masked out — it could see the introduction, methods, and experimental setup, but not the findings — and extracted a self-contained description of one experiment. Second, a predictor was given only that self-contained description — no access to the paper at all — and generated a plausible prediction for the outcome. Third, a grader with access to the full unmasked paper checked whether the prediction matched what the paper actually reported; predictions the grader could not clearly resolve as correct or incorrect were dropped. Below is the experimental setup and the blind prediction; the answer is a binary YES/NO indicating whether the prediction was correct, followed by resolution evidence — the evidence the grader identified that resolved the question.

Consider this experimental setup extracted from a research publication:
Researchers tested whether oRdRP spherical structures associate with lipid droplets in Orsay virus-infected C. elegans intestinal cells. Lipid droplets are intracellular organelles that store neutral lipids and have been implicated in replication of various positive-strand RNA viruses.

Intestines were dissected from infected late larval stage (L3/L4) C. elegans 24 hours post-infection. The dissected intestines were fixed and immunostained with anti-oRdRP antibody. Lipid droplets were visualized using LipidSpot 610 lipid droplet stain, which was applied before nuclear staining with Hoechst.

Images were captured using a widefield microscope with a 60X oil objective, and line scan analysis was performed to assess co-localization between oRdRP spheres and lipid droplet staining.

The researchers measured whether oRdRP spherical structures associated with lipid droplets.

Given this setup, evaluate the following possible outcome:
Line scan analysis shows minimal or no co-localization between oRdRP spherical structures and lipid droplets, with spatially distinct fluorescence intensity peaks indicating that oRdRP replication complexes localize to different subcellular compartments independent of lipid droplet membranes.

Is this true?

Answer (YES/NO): YES